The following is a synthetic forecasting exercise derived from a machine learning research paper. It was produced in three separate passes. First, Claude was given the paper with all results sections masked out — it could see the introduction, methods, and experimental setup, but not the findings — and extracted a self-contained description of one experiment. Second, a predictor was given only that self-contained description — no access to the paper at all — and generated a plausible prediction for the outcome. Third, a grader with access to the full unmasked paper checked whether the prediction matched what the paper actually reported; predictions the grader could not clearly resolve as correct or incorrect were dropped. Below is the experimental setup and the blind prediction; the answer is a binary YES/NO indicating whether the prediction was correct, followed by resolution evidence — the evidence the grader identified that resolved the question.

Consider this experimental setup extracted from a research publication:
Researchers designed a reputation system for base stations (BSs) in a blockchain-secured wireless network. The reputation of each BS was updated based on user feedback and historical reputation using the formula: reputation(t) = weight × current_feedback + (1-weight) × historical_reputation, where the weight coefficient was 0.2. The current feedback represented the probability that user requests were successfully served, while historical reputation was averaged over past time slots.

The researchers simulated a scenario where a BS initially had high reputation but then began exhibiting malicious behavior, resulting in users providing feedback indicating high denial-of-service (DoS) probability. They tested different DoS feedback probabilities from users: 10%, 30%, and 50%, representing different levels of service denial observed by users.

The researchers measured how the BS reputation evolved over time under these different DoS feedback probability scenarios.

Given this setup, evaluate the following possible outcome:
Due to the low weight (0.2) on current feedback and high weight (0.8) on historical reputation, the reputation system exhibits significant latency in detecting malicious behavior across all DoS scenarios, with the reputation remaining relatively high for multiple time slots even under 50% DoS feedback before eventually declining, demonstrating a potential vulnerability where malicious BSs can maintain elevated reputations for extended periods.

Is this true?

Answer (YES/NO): NO